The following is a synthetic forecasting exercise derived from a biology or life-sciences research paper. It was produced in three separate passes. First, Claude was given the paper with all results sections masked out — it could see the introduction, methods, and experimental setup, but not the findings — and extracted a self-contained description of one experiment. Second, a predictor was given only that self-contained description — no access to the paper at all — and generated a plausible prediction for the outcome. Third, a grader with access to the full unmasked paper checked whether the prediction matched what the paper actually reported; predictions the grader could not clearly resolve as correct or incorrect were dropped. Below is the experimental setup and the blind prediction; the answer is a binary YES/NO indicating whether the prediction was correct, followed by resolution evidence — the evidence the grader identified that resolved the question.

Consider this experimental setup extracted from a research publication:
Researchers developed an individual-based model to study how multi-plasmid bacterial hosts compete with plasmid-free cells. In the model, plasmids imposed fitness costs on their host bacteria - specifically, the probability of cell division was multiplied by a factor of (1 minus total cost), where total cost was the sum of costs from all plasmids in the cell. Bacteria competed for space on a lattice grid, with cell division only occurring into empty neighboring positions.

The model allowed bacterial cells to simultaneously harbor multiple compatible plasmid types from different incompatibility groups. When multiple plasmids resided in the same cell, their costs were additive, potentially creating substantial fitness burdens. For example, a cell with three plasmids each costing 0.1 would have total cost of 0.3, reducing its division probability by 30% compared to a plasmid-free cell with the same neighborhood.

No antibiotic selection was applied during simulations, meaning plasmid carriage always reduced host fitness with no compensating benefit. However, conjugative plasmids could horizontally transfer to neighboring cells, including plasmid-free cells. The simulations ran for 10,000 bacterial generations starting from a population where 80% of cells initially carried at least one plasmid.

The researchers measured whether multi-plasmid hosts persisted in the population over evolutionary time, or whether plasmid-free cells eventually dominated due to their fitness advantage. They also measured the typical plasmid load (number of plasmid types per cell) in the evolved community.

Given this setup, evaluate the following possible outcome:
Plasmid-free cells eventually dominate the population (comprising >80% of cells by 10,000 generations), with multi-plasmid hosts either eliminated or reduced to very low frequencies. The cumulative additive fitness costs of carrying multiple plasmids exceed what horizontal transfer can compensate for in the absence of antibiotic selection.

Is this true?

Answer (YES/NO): NO